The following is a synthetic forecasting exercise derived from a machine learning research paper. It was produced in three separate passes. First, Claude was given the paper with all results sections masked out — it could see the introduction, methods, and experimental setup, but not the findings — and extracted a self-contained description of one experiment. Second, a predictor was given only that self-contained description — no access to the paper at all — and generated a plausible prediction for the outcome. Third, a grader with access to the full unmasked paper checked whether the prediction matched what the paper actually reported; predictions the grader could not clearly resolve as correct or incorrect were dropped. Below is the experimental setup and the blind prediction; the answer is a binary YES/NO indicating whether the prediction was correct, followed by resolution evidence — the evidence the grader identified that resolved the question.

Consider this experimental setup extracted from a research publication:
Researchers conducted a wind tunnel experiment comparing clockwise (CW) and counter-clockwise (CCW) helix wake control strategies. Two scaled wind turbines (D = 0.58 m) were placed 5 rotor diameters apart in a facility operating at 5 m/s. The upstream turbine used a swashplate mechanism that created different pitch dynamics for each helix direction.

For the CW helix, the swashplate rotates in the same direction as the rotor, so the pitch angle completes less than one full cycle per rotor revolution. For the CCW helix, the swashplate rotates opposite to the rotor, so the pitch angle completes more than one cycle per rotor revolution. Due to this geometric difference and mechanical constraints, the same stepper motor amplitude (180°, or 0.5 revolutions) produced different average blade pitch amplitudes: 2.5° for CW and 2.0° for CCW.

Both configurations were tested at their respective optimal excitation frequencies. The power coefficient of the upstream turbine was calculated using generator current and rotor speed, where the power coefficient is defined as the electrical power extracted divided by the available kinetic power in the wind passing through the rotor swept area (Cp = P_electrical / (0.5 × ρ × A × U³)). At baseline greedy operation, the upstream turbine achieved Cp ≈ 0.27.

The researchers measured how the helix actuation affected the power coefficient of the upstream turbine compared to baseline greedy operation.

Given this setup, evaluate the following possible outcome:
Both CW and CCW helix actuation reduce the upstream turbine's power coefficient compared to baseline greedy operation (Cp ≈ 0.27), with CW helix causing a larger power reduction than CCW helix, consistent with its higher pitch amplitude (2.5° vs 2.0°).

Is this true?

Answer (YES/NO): YES